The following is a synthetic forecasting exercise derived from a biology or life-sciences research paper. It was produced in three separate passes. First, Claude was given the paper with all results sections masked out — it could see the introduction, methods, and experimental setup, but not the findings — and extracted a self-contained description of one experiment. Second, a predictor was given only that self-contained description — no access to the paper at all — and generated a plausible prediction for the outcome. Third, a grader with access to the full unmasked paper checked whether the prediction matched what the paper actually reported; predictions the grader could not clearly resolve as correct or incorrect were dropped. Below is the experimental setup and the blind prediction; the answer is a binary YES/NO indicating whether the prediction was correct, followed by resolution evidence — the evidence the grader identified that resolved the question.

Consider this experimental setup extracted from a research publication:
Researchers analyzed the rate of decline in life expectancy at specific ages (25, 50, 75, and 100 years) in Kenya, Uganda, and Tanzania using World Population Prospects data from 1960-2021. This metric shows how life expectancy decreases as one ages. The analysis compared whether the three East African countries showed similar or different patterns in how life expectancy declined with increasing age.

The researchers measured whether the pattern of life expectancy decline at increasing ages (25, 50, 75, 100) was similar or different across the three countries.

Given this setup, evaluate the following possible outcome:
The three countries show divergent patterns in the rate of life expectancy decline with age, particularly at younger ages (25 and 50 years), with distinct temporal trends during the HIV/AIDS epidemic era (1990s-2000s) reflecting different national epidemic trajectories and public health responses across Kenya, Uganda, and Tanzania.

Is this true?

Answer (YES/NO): NO